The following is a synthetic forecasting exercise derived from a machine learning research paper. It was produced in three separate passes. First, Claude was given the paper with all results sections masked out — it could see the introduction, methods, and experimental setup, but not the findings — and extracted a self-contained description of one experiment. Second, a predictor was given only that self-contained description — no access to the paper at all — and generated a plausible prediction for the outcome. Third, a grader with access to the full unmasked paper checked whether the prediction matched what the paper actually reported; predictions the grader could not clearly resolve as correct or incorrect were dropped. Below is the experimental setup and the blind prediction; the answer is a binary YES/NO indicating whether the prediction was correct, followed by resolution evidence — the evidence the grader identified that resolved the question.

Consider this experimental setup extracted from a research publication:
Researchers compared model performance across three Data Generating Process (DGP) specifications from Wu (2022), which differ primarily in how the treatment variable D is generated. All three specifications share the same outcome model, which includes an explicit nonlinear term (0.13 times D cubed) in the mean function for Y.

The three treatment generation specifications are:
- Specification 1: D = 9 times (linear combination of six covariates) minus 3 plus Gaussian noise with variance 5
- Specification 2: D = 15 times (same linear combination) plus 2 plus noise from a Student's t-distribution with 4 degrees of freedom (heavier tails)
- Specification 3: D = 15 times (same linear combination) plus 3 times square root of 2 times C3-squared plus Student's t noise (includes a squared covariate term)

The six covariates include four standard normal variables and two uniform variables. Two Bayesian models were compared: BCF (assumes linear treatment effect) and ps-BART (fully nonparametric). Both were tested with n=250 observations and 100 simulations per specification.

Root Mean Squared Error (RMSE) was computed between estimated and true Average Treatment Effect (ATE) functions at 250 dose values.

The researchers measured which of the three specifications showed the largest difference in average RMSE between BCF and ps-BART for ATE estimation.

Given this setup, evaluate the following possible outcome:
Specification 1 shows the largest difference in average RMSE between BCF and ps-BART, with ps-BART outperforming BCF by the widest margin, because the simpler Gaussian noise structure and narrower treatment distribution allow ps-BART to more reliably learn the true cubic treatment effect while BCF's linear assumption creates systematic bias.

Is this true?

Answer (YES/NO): NO